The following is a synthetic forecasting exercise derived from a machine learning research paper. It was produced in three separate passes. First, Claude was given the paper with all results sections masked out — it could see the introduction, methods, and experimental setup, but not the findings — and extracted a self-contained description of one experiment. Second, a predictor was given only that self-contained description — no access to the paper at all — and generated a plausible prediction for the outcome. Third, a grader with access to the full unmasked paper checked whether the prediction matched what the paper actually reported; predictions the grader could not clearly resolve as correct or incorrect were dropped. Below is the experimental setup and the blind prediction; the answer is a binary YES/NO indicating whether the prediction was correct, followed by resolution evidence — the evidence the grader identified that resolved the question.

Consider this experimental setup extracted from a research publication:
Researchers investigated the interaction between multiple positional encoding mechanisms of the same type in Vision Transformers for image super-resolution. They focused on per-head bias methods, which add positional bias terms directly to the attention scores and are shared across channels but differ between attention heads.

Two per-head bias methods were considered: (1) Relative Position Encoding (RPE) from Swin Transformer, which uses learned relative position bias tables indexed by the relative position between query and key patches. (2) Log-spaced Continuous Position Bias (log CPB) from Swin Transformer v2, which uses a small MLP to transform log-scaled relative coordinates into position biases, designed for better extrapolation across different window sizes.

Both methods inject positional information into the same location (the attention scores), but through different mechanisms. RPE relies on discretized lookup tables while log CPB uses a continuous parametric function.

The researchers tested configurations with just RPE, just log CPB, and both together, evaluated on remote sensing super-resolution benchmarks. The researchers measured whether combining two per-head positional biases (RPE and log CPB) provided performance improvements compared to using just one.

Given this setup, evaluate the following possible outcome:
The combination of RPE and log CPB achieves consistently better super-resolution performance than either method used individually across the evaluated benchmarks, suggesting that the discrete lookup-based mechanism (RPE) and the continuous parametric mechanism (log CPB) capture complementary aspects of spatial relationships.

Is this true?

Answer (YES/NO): NO